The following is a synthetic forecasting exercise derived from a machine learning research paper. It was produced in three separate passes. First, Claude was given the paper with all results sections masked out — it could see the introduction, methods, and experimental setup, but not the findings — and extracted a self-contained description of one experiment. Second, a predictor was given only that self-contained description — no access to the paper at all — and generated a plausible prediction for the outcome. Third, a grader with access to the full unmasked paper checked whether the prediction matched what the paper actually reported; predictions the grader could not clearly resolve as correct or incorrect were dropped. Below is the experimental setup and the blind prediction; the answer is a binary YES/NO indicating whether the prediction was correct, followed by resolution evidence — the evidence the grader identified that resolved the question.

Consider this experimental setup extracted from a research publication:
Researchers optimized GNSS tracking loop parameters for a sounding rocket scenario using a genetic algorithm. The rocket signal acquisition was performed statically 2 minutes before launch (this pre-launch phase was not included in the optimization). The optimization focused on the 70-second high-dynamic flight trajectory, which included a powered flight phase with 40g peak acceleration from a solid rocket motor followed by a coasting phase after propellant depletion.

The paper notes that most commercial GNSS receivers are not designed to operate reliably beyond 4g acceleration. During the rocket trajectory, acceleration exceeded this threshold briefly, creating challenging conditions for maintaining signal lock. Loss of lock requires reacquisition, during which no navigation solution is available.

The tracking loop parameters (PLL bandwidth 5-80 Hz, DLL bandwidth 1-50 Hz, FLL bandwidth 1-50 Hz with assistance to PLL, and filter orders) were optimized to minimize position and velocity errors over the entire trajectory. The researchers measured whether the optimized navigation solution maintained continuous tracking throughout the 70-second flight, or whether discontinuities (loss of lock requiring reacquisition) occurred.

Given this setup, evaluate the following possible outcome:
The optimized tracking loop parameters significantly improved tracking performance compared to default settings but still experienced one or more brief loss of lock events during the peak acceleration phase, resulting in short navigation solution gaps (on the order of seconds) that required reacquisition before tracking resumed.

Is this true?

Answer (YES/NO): NO